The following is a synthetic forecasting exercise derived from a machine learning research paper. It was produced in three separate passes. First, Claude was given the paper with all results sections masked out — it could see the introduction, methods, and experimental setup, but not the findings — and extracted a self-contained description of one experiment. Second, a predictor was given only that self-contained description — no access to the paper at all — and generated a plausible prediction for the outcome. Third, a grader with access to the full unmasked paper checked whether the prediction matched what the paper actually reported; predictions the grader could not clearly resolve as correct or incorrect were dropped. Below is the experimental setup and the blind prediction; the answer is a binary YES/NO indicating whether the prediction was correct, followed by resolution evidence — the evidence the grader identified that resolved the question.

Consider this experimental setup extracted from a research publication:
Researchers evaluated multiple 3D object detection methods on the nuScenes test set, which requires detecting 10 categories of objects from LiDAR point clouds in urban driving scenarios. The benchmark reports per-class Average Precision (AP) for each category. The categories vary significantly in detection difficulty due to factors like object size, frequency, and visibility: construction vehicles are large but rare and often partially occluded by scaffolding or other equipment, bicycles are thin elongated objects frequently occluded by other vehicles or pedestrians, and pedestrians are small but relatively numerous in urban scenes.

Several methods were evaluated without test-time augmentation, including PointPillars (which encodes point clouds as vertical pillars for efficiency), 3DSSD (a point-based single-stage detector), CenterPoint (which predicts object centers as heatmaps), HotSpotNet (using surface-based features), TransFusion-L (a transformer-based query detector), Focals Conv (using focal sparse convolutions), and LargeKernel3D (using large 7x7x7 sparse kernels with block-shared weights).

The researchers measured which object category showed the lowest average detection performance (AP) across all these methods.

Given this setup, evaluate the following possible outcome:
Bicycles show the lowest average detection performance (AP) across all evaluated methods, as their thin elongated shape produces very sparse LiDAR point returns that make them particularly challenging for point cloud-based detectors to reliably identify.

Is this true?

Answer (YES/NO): NO